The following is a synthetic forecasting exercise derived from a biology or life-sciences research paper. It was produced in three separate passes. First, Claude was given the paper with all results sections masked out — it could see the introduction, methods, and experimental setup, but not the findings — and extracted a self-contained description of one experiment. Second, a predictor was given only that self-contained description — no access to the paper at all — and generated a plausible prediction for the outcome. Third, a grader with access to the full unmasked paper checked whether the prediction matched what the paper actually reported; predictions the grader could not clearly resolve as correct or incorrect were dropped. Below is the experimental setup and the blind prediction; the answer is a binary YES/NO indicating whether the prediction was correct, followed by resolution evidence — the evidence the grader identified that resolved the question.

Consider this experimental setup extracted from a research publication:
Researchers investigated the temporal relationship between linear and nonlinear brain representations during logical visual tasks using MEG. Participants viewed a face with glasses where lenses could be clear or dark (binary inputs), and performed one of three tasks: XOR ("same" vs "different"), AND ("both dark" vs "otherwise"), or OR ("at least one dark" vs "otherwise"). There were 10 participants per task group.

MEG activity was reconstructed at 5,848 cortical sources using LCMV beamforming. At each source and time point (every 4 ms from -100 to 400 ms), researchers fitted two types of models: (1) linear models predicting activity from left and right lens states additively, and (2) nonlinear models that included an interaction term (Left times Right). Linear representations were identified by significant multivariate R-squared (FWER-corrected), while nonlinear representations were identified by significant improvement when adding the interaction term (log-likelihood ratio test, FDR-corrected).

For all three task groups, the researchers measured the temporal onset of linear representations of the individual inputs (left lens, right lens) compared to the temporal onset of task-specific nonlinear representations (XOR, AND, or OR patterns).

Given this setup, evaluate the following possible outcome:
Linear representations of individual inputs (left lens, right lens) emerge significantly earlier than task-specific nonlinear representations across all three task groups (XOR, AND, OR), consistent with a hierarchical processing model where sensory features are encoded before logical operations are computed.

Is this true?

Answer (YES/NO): YES